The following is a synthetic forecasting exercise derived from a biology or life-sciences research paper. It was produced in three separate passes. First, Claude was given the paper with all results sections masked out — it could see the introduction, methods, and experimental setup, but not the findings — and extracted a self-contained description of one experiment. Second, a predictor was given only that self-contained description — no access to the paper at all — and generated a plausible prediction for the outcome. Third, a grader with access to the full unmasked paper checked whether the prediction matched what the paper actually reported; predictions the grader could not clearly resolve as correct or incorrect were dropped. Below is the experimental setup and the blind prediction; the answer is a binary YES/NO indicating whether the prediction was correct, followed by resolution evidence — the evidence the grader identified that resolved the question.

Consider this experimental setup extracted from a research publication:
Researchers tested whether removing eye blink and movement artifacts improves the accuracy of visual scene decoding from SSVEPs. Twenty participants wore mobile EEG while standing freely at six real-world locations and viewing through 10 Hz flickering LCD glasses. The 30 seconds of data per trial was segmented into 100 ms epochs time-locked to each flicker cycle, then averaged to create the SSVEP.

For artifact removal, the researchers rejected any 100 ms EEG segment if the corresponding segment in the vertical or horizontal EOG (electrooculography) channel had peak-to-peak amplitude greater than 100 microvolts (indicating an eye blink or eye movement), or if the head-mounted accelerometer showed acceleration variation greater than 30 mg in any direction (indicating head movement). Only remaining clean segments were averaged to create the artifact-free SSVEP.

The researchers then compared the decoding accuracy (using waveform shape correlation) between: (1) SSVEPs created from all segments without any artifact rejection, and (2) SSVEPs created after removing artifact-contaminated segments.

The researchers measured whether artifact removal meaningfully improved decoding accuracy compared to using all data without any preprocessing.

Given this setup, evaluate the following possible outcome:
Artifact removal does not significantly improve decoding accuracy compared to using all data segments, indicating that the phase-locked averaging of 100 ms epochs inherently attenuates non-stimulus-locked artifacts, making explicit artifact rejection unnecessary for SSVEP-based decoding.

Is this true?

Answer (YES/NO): YES